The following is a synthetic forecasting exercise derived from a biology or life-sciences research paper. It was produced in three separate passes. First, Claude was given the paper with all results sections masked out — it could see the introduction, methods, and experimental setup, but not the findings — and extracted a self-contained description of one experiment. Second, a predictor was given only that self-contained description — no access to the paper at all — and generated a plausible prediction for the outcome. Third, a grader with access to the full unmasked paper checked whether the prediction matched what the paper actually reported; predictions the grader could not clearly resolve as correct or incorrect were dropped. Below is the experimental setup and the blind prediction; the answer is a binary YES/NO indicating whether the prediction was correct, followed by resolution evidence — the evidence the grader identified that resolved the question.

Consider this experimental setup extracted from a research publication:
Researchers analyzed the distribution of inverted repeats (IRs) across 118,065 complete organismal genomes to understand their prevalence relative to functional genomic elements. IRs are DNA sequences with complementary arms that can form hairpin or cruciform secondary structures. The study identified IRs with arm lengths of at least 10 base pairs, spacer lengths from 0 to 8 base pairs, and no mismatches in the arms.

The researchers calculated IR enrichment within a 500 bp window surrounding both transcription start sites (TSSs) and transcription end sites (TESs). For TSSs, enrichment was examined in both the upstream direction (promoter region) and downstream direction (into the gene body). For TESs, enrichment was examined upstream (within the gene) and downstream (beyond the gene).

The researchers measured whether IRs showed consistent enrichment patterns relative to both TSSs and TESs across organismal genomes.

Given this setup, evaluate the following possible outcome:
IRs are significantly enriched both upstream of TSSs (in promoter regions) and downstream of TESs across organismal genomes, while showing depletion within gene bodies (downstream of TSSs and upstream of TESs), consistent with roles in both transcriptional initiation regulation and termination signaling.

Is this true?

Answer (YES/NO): YES